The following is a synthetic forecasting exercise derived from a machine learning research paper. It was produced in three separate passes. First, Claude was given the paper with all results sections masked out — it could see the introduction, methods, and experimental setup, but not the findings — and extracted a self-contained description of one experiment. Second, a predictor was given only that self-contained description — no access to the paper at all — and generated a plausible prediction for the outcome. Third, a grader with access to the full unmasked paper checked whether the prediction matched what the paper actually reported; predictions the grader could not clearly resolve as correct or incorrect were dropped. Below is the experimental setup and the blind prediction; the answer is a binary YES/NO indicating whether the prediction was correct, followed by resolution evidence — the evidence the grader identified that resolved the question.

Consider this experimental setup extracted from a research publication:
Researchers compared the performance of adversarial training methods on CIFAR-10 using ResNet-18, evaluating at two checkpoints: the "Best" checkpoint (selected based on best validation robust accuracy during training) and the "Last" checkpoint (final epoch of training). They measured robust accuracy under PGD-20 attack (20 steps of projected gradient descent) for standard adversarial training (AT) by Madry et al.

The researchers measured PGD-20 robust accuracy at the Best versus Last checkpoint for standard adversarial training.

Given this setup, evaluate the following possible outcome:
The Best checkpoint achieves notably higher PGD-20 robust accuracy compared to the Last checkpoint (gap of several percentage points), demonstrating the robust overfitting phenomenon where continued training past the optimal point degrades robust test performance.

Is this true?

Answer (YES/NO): YES